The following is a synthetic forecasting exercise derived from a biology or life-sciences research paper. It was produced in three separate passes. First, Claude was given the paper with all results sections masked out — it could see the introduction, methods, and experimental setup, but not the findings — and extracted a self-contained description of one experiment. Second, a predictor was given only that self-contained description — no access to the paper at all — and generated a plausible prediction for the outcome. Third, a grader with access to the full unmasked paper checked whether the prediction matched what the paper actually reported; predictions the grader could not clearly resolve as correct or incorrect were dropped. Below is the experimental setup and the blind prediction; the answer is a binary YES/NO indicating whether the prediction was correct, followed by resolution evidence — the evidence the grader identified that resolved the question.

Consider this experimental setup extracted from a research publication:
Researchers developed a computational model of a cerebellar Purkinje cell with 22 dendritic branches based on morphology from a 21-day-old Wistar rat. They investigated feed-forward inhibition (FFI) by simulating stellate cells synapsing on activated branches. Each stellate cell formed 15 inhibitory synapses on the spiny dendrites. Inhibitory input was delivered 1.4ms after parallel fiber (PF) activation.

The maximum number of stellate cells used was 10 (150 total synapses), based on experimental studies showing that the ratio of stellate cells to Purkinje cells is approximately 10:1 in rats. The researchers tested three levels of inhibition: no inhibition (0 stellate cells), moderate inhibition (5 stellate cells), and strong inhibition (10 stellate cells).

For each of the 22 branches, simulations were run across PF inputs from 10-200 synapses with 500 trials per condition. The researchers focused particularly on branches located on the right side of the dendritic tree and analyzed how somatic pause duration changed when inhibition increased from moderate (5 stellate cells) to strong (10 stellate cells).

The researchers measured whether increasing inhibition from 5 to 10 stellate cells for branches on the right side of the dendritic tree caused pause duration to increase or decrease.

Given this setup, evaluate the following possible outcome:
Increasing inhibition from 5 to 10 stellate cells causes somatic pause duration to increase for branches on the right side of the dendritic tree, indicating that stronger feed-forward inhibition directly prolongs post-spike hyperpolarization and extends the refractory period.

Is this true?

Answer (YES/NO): NO